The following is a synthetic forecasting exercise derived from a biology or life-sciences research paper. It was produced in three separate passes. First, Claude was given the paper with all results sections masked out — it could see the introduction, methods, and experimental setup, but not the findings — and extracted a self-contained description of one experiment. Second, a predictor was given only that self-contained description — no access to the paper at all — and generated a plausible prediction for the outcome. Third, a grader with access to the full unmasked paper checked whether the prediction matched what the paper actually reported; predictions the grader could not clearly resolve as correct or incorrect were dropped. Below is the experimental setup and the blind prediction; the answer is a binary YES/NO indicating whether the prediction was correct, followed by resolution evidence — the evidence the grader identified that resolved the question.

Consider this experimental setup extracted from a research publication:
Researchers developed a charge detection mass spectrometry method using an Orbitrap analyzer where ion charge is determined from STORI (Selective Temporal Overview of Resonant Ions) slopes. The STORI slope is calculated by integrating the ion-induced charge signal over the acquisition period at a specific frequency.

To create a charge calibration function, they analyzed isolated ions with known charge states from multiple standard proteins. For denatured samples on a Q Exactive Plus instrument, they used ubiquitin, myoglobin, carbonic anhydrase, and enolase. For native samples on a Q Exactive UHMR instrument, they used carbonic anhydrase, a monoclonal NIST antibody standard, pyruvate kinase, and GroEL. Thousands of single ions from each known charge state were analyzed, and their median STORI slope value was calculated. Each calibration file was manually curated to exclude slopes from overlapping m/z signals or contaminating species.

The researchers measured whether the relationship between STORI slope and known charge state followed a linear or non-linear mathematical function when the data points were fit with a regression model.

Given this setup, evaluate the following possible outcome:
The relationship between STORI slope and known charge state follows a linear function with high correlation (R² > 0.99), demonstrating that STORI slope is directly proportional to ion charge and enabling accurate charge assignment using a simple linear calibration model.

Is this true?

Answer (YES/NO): YES